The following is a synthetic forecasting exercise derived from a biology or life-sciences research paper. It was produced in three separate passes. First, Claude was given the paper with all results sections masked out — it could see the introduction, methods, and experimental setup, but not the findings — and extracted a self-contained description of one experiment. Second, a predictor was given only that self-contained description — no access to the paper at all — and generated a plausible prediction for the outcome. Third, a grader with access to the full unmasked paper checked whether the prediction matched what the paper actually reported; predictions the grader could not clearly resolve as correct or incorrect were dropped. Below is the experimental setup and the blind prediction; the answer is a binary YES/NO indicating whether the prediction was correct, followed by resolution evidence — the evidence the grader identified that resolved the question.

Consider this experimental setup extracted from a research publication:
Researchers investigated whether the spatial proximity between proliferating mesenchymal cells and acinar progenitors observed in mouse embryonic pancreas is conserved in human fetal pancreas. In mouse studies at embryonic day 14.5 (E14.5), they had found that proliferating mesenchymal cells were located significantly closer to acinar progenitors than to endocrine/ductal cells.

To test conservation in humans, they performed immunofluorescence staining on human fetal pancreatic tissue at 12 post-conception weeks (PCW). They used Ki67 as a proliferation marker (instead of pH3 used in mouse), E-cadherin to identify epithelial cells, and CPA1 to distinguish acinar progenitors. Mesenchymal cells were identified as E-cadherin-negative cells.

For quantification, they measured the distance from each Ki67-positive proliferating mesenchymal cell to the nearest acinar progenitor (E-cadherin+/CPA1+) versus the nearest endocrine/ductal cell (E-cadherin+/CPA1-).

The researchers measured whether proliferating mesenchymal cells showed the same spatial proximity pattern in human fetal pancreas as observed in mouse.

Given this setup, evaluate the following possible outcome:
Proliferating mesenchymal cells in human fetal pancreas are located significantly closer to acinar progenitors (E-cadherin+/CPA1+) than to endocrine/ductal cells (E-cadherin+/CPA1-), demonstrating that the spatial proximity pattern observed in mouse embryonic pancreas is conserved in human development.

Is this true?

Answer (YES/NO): YES